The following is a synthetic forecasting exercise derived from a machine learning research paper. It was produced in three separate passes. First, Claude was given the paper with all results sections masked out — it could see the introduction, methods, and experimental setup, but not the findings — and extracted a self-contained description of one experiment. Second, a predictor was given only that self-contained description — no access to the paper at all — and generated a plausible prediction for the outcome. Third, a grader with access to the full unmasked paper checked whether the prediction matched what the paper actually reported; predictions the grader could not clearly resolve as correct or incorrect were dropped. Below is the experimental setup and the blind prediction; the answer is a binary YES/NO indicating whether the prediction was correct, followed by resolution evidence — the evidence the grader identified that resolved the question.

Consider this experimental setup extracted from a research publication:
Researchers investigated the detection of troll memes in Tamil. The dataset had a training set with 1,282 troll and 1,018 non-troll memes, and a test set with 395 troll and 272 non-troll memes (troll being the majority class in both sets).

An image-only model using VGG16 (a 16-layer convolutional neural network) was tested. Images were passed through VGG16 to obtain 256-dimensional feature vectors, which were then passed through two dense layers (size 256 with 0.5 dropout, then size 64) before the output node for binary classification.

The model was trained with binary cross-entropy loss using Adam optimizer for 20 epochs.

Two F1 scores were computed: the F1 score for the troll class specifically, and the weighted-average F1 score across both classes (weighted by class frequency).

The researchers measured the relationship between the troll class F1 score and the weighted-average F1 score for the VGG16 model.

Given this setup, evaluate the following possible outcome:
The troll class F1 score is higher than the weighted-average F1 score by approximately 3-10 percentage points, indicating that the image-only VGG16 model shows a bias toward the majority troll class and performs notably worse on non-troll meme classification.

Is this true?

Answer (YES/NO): NO